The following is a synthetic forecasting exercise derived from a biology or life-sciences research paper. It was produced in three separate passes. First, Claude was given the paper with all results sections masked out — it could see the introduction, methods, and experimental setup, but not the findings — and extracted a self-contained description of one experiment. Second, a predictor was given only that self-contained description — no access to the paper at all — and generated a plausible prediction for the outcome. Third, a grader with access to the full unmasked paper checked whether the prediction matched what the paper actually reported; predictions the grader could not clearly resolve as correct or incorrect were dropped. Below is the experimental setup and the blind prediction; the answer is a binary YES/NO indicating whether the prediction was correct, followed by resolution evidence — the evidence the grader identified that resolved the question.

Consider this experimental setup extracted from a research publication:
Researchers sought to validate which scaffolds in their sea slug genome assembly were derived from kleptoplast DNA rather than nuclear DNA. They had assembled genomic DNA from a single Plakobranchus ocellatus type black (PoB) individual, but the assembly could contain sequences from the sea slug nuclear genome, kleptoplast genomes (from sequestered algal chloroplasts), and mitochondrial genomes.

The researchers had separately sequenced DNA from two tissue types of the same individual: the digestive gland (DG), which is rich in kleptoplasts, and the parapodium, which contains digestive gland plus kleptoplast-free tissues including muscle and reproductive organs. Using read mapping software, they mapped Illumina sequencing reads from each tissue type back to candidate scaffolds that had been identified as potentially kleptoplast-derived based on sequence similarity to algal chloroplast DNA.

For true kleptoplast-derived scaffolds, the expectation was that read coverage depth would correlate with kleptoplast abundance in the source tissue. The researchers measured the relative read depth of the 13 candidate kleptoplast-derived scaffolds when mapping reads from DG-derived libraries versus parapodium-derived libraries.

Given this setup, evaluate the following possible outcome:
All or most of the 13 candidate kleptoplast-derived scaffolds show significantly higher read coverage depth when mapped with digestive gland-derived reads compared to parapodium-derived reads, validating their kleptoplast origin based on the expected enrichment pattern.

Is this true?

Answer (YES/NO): YES